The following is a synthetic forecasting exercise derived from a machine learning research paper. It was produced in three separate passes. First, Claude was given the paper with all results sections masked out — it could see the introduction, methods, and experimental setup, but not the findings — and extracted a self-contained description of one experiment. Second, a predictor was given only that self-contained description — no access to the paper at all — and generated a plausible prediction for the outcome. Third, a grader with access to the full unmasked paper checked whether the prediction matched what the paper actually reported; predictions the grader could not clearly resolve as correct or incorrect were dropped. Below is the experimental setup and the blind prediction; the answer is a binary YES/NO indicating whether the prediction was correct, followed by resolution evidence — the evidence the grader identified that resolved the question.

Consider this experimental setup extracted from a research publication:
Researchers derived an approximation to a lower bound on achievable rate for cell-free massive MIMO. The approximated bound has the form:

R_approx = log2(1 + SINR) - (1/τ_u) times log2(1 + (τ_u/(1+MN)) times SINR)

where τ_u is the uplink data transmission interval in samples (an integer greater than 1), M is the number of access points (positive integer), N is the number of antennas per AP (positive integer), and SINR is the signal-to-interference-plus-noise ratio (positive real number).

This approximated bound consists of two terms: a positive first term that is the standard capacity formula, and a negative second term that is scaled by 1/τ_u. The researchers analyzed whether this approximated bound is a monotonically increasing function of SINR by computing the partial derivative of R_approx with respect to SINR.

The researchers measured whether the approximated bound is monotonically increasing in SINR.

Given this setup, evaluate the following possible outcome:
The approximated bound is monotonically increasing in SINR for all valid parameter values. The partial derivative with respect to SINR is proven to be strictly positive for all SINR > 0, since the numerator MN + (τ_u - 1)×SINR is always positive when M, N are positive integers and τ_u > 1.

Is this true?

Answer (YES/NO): YES